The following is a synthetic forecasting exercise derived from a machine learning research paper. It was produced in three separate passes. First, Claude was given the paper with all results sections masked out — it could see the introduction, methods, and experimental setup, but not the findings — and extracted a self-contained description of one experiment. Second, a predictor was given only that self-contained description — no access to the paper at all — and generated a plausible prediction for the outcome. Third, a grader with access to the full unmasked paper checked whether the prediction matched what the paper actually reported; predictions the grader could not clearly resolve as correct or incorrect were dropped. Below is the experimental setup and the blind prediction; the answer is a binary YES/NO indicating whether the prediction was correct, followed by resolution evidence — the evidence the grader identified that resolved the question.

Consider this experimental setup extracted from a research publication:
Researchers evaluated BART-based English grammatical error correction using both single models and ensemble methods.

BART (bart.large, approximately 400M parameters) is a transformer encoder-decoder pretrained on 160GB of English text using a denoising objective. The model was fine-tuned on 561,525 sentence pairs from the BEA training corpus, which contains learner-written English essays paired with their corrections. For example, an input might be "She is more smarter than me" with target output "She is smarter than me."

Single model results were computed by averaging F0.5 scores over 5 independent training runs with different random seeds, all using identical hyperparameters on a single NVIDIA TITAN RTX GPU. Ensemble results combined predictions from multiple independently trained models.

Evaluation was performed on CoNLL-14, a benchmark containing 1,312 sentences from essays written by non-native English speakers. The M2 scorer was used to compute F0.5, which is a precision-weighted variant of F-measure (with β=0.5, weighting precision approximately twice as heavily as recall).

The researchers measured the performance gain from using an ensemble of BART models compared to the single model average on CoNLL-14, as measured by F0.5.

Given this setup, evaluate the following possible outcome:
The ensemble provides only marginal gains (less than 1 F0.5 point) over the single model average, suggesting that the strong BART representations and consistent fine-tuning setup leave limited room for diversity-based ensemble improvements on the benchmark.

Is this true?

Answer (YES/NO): YES